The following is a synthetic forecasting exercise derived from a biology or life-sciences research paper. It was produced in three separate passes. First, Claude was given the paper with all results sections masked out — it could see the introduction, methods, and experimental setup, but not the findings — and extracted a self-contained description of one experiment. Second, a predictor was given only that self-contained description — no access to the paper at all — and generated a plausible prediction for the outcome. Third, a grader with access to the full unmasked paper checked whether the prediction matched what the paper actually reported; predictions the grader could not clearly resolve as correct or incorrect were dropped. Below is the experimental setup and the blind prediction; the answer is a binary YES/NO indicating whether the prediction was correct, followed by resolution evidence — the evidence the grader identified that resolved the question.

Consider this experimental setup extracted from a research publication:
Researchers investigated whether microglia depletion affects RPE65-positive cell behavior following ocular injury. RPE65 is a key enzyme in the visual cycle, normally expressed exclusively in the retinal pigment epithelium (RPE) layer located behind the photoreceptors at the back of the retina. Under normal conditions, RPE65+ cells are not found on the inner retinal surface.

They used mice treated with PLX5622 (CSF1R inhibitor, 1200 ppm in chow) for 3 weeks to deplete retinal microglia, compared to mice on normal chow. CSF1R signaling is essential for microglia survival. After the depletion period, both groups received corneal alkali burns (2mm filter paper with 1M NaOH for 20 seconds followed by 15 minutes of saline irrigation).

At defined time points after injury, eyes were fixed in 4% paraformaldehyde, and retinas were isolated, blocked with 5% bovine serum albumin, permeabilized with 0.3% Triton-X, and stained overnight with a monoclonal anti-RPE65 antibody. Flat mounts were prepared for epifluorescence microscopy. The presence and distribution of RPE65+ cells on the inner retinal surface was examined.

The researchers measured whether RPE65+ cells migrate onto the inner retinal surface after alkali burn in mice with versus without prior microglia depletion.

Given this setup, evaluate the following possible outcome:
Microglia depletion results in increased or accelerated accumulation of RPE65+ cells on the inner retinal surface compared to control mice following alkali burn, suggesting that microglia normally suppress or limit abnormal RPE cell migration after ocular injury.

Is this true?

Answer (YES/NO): YES